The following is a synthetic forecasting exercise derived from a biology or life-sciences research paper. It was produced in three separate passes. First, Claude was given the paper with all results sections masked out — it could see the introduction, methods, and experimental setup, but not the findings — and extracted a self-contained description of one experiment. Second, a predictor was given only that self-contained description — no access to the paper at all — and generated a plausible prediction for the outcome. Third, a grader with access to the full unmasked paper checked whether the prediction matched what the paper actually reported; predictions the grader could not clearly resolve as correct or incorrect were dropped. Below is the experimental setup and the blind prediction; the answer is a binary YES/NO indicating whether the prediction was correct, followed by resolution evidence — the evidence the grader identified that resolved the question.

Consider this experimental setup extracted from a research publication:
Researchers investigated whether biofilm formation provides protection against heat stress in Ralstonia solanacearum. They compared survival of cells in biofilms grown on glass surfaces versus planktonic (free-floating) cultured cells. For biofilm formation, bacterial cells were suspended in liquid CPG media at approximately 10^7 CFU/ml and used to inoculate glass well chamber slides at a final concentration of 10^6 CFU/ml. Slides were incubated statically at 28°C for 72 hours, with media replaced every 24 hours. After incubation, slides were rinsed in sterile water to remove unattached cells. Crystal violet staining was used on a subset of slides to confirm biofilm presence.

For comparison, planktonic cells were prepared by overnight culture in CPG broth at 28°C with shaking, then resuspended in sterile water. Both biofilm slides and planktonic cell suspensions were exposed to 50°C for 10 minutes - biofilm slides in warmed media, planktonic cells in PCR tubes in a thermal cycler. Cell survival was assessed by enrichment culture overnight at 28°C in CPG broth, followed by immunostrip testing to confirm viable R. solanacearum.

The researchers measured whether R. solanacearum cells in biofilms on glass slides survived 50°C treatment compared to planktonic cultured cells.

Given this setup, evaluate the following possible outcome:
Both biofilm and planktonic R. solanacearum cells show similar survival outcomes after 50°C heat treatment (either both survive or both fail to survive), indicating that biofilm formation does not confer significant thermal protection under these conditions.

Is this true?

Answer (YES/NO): NO